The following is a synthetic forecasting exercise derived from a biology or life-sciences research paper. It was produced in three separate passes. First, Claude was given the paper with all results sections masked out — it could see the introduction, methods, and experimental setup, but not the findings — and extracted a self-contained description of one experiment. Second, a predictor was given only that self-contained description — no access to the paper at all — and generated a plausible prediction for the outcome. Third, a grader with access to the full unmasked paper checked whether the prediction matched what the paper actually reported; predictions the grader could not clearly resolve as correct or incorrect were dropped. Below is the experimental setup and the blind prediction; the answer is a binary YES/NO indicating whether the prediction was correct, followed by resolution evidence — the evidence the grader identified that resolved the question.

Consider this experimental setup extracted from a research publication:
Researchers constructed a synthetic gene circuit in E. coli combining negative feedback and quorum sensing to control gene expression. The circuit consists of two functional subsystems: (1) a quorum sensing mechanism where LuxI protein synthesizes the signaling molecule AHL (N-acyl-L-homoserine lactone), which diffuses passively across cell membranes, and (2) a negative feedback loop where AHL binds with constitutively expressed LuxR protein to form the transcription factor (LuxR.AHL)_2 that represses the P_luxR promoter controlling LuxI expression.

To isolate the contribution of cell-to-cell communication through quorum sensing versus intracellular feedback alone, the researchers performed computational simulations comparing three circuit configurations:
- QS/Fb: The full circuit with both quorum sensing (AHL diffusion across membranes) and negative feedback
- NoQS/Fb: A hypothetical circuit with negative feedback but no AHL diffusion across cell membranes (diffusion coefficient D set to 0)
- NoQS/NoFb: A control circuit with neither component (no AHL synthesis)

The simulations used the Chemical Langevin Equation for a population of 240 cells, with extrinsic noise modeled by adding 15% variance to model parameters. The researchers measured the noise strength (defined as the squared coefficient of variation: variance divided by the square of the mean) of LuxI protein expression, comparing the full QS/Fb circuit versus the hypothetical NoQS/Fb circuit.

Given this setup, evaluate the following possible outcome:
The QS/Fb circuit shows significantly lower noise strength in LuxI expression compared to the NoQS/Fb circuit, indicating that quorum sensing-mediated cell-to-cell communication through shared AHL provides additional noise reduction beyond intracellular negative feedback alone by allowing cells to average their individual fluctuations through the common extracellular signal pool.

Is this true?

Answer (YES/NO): NO